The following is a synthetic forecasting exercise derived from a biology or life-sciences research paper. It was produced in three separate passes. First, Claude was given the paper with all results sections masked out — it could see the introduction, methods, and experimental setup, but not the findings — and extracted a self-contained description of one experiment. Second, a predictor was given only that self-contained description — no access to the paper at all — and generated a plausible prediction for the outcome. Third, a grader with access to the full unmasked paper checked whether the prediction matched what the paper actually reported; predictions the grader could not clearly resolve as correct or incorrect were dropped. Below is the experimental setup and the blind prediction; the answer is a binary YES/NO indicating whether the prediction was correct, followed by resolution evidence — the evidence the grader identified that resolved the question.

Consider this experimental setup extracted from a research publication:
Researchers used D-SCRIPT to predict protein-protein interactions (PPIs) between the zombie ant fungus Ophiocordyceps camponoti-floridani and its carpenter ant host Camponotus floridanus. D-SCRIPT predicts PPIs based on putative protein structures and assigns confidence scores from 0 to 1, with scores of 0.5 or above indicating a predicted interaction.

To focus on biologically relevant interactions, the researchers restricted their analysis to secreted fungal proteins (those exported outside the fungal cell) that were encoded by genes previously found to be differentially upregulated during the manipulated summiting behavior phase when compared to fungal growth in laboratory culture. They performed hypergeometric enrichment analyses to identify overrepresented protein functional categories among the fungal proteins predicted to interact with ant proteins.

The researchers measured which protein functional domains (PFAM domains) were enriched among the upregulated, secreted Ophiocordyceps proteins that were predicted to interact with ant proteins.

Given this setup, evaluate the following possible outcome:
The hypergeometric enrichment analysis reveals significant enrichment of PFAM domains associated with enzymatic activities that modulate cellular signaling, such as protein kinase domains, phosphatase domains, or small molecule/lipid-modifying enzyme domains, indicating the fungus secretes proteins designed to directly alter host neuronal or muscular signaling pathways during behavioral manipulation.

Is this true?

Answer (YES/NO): NO